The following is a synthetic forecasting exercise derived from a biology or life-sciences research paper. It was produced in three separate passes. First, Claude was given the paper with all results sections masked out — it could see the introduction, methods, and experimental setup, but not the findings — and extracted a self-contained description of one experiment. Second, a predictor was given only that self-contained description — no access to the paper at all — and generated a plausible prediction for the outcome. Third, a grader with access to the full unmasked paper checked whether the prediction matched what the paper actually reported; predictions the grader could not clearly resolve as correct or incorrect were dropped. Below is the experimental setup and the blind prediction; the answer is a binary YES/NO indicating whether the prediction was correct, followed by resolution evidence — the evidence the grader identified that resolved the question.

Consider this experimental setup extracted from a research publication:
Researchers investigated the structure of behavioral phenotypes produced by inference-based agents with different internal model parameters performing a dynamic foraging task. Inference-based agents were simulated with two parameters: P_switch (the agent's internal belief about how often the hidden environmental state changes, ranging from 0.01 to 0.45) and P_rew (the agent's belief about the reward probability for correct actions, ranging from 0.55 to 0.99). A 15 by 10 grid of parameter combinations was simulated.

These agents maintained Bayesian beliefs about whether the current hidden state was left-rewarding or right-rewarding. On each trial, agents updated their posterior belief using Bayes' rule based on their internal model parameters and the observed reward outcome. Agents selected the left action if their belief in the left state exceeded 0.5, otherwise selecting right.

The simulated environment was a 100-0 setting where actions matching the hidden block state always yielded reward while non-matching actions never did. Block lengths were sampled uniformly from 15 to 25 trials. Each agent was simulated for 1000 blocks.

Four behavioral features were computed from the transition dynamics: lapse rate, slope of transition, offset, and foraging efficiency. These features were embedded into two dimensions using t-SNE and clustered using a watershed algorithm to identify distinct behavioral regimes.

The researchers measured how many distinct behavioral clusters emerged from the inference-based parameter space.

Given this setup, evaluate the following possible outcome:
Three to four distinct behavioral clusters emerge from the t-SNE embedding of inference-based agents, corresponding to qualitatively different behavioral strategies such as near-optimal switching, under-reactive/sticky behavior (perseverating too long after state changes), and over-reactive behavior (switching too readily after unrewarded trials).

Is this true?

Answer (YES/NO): NO